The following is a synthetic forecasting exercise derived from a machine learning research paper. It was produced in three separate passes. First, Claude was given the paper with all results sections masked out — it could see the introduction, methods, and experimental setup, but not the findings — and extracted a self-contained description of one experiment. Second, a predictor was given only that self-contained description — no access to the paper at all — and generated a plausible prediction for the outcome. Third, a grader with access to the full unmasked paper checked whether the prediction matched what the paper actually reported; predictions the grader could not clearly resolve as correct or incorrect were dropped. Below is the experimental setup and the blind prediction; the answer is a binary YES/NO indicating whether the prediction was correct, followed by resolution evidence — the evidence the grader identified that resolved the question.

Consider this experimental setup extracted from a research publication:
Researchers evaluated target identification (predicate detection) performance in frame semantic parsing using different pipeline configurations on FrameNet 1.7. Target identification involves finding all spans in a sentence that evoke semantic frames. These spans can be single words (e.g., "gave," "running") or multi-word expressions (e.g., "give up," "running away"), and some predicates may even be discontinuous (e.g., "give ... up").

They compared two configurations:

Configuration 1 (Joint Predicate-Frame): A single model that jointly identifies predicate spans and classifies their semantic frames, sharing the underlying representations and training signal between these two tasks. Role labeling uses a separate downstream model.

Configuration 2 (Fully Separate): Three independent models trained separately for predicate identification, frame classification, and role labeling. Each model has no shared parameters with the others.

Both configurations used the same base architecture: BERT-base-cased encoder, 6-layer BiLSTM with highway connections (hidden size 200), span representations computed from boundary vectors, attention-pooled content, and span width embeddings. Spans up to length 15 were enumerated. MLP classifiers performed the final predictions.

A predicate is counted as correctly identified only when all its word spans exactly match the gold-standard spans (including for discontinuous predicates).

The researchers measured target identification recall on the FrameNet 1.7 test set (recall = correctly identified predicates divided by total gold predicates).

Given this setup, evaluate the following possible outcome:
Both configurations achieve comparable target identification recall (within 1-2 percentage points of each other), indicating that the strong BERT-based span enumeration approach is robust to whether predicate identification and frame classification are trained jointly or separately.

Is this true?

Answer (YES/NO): NO